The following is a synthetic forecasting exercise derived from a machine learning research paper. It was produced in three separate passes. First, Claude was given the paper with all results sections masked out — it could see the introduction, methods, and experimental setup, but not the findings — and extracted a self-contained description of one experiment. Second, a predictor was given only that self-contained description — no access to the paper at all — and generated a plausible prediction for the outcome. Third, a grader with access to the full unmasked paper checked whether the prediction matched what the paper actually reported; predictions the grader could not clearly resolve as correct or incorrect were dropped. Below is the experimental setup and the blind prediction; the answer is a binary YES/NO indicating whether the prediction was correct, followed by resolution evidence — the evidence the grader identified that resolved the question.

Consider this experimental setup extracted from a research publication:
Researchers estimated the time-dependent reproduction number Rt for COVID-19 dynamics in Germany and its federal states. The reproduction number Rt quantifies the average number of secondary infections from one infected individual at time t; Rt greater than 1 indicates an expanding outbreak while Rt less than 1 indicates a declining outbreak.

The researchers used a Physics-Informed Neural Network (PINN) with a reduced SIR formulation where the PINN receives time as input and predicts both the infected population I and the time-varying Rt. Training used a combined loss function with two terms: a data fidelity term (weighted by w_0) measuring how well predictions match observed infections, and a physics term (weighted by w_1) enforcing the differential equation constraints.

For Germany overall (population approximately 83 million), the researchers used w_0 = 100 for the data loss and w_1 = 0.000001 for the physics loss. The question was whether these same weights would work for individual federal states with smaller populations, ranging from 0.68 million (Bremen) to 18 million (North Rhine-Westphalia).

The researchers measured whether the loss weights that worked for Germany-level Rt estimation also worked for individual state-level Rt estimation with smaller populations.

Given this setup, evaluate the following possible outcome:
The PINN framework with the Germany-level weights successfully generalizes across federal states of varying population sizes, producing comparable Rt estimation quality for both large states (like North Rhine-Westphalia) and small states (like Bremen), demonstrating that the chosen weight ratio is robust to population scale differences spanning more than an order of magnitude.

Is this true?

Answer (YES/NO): NO